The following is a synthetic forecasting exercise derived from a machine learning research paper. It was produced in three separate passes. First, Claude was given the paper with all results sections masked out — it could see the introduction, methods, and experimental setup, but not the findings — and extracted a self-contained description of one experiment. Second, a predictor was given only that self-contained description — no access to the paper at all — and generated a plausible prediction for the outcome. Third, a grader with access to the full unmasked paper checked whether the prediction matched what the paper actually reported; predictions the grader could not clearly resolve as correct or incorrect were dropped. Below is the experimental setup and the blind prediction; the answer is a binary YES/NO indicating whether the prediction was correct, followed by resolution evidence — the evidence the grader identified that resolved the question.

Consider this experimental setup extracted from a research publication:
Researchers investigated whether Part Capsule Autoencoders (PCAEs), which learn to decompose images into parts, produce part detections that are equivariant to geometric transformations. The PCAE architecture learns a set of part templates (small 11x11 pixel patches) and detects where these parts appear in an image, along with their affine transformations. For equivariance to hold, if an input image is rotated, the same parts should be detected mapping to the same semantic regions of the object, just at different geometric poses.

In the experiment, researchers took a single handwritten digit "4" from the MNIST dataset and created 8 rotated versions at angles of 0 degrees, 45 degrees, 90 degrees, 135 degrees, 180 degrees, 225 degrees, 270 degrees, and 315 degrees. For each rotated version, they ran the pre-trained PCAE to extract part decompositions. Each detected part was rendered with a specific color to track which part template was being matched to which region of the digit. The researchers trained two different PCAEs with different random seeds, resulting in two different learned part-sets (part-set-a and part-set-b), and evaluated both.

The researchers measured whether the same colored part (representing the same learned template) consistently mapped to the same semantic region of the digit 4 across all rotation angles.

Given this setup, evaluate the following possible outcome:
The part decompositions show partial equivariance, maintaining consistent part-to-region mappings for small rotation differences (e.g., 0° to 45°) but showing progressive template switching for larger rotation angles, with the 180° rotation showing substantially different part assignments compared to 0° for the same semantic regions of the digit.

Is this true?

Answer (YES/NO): NO